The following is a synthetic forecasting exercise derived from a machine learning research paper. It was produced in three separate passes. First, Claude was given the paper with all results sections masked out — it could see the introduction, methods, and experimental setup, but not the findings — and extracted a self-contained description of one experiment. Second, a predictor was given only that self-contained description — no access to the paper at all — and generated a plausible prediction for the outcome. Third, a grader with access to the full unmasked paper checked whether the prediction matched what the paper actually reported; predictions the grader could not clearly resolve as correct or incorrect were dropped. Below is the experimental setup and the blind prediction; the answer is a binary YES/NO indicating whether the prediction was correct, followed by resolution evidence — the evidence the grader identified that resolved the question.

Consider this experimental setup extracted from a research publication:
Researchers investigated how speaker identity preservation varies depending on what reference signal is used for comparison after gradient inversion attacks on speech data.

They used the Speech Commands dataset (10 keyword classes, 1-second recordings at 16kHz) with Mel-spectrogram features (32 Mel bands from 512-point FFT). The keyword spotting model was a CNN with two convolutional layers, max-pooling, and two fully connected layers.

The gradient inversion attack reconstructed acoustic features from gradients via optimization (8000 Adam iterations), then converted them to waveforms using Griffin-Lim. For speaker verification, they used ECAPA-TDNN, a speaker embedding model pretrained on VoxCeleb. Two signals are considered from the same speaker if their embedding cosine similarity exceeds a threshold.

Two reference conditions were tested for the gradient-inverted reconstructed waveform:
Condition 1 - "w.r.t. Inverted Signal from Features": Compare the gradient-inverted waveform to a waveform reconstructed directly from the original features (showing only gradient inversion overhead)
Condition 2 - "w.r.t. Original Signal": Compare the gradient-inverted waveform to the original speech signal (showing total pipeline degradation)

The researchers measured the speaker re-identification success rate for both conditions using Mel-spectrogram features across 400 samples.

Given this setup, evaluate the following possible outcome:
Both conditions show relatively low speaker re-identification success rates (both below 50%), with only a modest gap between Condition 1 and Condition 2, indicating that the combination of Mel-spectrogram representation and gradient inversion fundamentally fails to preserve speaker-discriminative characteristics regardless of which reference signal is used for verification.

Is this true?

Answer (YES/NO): NO